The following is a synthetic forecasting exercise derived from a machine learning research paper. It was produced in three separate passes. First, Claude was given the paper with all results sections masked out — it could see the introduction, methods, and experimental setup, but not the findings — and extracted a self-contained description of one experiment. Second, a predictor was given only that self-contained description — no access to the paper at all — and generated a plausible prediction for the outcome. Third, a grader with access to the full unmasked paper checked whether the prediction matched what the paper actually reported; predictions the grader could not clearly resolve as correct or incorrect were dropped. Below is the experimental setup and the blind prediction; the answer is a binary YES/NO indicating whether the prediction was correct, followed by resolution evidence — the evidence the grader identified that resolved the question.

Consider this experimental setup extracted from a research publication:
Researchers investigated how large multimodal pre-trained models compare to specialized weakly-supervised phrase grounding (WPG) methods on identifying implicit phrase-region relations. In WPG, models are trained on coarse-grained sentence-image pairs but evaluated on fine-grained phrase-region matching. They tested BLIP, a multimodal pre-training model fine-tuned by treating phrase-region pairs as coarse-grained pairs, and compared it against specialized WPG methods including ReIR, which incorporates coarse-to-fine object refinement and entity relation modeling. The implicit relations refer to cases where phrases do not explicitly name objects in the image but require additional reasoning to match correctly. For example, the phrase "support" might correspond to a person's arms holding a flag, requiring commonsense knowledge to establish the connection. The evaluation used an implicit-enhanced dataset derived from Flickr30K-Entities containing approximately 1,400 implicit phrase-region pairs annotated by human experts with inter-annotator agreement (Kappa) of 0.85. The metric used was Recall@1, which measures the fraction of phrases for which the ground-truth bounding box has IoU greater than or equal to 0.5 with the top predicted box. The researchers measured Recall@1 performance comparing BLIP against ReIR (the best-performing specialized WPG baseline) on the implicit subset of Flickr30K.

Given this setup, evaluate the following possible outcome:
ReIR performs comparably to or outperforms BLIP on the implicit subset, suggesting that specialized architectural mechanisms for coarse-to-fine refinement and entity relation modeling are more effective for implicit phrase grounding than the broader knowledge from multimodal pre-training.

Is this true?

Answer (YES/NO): YES